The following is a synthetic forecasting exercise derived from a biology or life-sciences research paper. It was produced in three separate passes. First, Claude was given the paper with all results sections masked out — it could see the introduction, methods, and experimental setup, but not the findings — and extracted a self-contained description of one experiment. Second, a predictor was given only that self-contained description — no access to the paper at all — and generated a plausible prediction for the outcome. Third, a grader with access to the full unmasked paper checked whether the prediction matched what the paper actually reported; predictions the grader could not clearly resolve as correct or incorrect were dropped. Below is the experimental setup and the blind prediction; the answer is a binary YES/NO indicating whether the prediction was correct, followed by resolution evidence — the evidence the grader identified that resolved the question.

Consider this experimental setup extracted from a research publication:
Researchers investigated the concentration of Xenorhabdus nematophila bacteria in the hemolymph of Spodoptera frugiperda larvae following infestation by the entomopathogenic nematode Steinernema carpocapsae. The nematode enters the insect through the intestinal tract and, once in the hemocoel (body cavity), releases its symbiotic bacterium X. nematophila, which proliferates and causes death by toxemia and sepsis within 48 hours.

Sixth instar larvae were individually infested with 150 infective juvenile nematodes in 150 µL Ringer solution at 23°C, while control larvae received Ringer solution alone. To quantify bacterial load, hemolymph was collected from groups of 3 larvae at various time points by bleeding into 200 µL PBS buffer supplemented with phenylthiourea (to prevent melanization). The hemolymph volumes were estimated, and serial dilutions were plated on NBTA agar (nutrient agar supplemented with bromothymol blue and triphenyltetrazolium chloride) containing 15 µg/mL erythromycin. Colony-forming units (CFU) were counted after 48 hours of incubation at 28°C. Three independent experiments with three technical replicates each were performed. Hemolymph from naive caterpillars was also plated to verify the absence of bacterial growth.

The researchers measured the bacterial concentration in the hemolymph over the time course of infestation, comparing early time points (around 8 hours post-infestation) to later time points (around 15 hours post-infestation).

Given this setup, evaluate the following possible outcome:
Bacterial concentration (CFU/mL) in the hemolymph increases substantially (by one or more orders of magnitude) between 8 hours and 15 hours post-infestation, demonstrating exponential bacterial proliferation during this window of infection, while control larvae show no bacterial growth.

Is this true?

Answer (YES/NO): YES